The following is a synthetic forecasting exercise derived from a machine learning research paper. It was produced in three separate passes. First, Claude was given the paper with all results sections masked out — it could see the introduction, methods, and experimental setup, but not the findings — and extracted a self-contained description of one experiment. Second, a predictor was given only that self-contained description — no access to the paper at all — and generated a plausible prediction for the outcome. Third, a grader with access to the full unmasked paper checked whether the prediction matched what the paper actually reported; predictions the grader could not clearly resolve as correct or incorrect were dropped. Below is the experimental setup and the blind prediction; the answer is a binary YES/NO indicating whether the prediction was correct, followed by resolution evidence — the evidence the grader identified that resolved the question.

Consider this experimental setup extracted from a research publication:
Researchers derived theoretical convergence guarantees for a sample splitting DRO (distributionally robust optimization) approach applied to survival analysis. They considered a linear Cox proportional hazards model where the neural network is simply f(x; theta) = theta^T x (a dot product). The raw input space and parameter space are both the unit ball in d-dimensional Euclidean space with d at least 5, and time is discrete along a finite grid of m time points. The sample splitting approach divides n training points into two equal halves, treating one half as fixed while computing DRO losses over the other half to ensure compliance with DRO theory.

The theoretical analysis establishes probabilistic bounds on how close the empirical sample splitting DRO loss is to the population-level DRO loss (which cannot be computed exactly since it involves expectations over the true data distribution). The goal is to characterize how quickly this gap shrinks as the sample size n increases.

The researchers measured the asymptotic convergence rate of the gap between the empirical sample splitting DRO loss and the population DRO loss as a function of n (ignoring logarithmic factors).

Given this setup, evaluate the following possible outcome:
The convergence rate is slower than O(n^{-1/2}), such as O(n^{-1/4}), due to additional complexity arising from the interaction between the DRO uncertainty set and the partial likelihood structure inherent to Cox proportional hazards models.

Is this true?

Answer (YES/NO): NO